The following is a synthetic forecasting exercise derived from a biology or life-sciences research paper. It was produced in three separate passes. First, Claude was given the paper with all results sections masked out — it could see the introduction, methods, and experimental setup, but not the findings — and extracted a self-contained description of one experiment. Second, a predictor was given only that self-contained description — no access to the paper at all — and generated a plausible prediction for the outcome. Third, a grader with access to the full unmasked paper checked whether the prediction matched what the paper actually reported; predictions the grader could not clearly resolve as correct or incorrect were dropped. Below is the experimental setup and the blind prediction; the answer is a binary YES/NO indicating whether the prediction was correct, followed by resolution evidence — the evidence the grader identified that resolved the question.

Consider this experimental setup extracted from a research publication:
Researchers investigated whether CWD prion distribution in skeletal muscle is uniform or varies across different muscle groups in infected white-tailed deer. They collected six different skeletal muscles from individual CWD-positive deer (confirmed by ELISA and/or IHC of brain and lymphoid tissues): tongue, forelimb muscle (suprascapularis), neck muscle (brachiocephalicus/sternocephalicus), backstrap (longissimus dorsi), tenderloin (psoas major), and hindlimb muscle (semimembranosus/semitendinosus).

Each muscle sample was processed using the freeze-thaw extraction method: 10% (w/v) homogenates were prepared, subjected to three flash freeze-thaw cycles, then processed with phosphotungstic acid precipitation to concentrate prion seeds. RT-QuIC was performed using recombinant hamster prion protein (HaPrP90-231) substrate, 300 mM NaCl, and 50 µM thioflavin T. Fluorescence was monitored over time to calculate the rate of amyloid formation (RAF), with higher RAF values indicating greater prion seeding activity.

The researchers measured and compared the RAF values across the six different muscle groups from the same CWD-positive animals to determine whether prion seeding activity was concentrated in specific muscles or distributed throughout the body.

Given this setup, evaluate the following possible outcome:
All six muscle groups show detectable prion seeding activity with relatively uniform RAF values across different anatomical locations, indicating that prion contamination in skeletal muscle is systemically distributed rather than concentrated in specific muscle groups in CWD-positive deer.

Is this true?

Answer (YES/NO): NO